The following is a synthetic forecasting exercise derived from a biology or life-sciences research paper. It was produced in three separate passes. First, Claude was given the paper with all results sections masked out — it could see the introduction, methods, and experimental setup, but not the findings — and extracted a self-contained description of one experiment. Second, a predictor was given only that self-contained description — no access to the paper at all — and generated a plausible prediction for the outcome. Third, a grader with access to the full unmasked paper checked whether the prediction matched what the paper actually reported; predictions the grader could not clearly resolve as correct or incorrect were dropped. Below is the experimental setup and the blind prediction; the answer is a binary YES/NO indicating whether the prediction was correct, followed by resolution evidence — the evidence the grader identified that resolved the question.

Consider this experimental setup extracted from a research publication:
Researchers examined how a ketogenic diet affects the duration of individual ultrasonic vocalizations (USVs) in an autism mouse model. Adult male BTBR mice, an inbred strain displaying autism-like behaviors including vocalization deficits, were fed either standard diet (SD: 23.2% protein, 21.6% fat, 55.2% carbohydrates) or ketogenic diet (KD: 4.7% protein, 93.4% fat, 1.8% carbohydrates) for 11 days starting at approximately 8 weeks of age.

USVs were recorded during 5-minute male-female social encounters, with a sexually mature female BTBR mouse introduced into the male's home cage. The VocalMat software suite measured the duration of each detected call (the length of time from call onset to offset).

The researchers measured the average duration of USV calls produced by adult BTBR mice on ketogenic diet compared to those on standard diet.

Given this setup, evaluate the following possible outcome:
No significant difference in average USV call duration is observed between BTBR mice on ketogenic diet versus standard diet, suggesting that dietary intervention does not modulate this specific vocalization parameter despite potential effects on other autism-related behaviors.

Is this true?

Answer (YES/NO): YES